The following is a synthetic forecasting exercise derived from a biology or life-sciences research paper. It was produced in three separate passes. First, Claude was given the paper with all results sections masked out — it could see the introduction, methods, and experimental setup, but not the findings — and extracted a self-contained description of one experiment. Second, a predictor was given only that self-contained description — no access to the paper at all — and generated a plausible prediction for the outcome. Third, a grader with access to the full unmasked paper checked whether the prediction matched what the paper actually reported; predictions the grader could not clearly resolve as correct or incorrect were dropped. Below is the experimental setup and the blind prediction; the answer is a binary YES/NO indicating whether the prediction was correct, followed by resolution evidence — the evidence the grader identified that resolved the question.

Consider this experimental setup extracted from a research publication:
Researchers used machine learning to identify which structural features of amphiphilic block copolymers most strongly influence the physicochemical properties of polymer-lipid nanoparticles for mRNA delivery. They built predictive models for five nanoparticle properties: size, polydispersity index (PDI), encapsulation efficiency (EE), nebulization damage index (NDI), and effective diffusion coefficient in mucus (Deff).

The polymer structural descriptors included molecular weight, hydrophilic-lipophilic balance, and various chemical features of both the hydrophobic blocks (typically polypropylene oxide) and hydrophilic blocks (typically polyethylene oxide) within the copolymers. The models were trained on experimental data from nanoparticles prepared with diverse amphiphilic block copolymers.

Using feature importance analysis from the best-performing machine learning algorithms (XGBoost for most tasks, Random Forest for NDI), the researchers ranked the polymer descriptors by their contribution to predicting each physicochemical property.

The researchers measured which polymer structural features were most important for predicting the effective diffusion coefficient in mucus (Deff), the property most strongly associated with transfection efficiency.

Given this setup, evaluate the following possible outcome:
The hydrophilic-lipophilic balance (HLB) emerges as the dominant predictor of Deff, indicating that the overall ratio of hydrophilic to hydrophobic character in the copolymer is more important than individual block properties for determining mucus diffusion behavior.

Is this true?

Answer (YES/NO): NO